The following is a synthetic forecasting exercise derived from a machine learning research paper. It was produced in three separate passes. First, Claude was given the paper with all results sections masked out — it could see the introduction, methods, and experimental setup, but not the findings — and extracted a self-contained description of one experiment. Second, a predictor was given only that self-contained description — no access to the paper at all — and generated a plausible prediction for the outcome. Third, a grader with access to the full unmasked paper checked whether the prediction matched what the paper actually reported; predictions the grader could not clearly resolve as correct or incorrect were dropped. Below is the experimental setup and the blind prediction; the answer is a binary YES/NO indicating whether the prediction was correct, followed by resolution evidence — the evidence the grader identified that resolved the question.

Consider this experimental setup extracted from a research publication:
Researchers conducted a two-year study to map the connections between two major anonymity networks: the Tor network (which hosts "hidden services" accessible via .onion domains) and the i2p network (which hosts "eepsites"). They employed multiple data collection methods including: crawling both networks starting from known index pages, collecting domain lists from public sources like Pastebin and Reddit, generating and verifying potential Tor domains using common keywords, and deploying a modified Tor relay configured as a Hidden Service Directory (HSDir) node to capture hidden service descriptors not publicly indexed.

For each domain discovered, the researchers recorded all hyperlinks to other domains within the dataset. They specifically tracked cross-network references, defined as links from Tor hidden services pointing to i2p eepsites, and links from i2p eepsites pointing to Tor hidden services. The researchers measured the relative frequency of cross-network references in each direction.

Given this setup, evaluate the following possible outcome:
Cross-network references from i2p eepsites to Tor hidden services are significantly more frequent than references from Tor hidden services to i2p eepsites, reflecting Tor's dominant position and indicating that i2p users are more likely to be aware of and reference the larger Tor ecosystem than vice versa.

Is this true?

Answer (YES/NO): NO